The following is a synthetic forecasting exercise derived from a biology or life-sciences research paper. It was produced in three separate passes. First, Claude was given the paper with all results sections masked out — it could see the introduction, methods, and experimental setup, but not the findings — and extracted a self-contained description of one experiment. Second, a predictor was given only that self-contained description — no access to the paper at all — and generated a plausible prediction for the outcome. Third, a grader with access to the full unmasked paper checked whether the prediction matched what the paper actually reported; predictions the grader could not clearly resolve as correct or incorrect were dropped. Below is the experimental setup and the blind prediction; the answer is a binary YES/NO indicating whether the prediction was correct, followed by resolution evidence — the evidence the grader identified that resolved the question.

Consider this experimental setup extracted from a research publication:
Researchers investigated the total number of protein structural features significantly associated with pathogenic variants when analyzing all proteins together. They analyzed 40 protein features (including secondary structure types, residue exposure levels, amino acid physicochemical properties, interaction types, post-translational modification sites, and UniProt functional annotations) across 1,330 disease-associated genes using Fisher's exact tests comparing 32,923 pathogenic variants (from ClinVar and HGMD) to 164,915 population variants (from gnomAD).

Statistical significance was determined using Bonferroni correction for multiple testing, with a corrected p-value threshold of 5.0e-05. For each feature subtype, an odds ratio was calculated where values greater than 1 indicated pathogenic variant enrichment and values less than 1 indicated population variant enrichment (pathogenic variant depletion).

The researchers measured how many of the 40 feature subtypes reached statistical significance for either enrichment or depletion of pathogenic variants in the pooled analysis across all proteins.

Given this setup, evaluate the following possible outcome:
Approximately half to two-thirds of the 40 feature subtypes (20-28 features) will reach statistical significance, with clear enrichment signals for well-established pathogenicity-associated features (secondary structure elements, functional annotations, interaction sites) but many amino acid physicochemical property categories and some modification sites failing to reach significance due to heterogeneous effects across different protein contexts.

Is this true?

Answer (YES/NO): NO